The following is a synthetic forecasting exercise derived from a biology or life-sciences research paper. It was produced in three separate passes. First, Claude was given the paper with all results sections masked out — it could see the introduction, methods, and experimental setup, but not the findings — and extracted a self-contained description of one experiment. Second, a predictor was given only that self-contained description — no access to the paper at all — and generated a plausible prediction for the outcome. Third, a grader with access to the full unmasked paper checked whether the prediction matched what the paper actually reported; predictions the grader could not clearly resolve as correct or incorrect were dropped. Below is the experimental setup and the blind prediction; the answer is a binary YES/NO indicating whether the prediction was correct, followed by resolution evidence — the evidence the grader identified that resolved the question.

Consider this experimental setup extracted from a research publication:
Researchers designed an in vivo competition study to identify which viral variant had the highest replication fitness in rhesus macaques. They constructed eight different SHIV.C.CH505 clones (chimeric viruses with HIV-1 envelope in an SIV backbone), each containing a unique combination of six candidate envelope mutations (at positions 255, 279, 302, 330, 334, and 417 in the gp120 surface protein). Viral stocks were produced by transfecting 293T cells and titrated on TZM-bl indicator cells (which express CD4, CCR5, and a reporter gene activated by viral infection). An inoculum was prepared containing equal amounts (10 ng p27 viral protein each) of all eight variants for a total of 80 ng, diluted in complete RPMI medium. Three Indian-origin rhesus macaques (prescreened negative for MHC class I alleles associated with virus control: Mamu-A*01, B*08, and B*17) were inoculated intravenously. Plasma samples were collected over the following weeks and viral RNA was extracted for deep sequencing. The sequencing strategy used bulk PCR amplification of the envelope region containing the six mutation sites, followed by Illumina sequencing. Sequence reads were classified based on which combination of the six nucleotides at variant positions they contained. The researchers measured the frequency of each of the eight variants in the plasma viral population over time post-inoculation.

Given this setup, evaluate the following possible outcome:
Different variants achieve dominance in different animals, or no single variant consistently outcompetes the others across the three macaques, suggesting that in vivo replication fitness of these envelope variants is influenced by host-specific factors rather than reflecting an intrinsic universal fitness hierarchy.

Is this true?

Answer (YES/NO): NO